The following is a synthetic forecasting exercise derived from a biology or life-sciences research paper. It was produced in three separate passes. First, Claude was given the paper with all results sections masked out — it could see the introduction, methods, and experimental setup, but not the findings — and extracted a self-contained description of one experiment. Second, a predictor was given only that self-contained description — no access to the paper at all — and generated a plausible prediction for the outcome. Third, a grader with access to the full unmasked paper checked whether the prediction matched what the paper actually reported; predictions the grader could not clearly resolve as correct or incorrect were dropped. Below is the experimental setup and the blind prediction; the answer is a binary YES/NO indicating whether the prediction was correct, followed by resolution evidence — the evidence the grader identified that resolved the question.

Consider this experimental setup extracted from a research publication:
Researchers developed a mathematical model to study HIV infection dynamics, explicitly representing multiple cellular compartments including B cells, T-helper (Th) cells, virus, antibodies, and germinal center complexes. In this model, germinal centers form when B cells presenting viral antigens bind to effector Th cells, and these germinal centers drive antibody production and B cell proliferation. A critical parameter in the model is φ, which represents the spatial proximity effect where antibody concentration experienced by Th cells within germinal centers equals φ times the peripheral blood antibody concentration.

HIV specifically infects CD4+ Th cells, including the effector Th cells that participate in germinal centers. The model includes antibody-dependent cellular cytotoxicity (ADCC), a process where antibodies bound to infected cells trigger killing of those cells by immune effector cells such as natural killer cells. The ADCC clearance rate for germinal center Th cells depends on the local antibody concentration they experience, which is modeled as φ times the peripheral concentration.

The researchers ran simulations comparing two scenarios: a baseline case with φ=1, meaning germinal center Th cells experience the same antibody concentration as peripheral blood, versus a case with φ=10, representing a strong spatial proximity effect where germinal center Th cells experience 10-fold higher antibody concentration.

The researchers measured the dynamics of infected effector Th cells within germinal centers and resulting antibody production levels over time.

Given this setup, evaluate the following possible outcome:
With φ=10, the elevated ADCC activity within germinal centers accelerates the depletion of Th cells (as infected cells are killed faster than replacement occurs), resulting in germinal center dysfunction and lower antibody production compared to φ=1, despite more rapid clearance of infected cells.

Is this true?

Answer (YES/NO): YES